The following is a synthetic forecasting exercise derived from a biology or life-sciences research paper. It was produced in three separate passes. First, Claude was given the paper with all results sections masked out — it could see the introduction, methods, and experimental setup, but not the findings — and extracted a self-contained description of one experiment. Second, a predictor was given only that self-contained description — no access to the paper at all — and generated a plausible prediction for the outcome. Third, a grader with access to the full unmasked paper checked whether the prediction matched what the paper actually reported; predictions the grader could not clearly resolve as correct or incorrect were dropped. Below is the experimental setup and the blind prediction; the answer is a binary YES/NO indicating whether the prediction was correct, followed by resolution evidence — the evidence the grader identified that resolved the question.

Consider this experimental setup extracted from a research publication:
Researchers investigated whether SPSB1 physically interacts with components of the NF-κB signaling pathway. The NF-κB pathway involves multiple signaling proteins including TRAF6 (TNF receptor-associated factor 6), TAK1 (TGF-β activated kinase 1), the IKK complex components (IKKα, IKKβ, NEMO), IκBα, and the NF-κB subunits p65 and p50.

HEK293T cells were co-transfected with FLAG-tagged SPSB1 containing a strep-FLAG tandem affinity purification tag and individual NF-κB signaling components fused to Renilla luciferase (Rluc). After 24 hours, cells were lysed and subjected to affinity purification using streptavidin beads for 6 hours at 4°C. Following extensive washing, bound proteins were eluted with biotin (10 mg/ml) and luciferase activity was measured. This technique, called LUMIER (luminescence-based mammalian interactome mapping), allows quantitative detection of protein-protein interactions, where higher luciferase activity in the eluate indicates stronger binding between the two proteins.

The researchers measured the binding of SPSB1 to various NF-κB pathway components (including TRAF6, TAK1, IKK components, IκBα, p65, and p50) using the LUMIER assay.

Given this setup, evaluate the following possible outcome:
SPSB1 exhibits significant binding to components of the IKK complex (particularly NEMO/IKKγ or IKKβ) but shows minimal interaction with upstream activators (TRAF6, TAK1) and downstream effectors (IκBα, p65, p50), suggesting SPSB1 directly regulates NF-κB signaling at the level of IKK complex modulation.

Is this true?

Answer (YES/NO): NO